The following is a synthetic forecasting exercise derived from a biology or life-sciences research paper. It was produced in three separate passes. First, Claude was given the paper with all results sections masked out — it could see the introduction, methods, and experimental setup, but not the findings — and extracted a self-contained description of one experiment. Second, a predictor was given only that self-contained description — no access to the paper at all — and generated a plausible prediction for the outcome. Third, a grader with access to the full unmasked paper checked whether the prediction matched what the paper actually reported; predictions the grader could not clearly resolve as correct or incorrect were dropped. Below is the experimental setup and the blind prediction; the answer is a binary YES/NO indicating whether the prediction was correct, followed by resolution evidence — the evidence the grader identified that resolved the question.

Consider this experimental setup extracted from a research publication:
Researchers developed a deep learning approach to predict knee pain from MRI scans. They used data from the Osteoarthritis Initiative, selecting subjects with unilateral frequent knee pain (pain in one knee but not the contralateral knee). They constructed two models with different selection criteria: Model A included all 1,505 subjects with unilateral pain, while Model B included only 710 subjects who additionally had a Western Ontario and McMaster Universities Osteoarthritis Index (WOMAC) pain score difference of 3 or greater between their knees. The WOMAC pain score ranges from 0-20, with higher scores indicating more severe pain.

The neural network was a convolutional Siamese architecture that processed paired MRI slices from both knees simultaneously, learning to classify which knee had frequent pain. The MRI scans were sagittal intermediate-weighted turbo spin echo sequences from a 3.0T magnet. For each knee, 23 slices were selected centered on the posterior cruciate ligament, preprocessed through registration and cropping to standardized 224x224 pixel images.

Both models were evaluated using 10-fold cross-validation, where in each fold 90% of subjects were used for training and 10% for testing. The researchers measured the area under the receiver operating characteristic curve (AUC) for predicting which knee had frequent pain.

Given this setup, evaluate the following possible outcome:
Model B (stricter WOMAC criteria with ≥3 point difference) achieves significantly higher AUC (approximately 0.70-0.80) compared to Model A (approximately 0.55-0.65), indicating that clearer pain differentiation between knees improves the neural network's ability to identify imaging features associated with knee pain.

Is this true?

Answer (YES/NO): NO